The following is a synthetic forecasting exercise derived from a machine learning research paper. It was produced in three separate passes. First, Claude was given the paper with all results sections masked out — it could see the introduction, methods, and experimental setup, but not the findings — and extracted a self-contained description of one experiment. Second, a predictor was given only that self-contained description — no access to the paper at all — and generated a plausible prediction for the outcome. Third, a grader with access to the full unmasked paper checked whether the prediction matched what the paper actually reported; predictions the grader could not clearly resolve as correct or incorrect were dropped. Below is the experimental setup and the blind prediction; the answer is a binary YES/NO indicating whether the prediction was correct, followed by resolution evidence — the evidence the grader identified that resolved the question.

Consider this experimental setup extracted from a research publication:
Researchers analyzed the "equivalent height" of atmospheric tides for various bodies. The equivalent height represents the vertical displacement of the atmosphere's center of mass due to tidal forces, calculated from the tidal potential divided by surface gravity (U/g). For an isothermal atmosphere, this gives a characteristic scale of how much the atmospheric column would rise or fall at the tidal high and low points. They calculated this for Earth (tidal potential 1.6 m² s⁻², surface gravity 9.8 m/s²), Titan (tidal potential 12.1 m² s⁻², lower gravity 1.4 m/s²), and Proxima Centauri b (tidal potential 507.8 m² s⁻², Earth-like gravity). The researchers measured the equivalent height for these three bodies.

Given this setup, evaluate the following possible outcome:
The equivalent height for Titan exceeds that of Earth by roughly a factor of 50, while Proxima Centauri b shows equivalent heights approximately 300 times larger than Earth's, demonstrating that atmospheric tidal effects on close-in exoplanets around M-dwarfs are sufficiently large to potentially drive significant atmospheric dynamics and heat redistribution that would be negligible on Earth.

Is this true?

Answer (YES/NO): NO